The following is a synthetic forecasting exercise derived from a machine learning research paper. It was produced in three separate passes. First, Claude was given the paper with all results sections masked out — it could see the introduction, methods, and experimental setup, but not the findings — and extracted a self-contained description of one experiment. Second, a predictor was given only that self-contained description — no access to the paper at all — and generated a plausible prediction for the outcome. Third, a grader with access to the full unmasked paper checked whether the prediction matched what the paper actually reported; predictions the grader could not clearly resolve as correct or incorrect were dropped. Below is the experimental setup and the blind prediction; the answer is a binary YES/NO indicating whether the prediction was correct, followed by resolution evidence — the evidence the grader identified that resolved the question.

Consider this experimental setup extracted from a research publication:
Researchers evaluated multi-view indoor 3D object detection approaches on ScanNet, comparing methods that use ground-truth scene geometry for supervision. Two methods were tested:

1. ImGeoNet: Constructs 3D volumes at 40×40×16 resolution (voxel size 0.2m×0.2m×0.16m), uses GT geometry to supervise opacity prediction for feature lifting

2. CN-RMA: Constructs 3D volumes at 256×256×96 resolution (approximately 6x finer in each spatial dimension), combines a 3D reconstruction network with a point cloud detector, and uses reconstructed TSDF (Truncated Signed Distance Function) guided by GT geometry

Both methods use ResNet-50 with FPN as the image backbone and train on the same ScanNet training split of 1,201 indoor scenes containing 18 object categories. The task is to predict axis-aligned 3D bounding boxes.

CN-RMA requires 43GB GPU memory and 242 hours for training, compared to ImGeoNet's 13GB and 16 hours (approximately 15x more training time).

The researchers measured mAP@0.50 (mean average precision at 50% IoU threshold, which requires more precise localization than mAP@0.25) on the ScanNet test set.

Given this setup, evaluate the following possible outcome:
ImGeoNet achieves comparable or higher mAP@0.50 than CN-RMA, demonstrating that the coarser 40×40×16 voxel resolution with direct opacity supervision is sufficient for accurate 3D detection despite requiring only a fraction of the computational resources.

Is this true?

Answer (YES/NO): NO